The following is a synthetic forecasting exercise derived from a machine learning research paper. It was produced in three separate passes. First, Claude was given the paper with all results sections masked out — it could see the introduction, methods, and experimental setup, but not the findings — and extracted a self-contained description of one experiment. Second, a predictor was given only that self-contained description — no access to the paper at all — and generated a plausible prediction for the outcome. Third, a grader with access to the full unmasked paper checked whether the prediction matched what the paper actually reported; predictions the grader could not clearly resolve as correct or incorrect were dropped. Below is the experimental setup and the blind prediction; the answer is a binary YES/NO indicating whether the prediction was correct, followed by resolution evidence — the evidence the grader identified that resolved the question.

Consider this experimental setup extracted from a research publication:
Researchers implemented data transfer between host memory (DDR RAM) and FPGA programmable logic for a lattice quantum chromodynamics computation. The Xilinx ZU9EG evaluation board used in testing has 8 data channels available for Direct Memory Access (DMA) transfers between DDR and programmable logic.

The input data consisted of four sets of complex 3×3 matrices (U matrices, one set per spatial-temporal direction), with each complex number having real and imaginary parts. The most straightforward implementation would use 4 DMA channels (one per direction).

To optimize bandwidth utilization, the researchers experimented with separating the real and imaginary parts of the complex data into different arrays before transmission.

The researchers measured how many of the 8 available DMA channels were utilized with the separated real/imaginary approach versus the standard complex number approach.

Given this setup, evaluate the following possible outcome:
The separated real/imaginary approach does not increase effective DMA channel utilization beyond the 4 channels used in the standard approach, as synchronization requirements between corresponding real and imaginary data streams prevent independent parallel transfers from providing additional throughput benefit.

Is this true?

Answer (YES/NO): NO